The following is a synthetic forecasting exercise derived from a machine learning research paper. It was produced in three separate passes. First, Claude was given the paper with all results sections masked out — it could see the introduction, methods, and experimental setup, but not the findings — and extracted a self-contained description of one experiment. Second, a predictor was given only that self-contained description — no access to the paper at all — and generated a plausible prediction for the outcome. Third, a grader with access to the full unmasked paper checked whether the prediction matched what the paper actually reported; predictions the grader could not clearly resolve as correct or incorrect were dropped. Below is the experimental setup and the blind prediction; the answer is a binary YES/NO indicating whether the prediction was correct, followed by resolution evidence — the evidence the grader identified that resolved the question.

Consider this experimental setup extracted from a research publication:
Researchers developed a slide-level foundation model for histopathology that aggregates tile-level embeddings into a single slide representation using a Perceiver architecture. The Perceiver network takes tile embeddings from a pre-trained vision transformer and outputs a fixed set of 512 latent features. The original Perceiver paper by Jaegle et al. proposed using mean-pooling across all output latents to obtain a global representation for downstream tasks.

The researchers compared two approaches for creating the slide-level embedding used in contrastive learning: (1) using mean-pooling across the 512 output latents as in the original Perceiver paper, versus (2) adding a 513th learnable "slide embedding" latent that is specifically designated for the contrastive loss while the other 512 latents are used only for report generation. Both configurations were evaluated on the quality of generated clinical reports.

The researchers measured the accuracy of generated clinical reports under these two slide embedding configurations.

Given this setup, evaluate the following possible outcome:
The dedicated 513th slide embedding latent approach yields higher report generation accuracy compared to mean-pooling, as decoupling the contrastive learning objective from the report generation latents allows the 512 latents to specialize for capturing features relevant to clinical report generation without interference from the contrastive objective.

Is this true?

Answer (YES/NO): YES